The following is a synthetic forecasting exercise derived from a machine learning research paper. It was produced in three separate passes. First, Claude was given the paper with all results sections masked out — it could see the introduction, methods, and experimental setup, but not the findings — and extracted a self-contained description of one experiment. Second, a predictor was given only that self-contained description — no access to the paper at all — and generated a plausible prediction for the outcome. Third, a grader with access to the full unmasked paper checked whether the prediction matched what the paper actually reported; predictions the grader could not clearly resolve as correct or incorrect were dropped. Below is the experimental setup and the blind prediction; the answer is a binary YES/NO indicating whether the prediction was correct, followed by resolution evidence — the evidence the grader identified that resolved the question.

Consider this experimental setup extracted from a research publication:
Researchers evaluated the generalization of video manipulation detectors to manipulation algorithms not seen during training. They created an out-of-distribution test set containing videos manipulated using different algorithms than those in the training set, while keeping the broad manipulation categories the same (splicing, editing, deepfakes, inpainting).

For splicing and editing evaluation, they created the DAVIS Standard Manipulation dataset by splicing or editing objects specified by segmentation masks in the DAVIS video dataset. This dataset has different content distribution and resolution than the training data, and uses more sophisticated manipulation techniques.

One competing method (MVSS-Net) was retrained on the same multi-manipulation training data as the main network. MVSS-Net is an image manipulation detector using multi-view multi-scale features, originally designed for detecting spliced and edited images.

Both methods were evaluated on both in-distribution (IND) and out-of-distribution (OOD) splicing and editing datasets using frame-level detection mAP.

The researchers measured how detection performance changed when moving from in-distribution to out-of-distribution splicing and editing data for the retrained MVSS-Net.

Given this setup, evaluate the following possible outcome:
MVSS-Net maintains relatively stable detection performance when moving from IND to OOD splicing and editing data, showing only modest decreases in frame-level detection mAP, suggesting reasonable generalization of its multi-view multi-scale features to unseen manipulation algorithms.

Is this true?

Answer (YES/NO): NO